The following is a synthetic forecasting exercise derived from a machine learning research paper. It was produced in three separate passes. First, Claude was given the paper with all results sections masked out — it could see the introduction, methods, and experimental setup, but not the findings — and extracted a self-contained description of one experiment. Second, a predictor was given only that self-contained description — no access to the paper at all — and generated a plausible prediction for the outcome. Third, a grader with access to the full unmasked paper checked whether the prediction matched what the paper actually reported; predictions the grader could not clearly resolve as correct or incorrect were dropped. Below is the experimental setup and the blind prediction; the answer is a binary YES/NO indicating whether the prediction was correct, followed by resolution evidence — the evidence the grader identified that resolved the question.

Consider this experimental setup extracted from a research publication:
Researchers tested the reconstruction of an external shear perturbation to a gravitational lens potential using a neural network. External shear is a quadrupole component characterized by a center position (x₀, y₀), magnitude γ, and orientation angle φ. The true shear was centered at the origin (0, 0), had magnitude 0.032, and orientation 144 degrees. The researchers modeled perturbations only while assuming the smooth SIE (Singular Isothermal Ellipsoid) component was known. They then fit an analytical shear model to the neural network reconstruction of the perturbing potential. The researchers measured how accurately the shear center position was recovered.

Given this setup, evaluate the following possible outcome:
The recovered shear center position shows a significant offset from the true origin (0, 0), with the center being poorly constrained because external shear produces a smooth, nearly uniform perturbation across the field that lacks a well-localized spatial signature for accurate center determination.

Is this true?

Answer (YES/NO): NO